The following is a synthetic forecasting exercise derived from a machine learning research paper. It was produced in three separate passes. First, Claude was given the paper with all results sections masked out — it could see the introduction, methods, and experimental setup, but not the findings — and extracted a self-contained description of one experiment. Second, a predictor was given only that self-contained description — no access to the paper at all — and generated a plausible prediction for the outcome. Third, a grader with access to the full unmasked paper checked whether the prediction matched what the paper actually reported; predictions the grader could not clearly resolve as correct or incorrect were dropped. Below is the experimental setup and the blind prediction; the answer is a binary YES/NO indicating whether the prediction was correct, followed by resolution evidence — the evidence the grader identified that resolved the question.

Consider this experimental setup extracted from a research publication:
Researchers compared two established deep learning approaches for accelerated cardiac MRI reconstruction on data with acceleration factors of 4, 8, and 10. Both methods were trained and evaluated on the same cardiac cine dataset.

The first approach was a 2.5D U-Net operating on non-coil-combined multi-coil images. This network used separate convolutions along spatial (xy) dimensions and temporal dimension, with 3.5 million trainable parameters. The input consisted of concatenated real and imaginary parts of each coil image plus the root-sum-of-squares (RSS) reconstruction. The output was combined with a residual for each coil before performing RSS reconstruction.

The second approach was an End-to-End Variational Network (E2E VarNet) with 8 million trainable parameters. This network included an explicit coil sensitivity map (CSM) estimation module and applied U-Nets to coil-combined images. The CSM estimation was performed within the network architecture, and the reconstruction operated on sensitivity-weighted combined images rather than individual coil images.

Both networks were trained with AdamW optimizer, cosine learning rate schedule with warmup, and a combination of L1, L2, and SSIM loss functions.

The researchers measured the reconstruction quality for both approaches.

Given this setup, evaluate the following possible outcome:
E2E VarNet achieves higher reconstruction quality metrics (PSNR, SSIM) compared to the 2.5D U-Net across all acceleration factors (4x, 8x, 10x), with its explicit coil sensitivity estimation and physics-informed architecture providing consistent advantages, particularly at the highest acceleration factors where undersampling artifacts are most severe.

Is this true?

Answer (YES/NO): NO